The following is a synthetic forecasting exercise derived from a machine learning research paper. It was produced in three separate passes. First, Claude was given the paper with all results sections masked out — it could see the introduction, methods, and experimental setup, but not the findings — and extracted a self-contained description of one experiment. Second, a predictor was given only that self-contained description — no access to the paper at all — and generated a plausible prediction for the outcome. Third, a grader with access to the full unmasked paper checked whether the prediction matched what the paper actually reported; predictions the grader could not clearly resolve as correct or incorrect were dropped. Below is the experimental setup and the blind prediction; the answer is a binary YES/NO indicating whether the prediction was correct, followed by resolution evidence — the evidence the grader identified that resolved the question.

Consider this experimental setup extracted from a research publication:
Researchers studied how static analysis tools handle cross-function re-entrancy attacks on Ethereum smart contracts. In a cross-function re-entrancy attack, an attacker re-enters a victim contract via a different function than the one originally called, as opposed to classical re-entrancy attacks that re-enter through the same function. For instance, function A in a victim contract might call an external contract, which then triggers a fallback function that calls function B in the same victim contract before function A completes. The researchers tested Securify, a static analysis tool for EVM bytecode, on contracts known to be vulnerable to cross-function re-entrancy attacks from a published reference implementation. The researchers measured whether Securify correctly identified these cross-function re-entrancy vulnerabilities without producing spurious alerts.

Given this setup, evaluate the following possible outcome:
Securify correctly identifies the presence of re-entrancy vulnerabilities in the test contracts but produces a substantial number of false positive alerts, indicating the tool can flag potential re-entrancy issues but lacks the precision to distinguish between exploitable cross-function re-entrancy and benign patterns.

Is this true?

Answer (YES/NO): NO